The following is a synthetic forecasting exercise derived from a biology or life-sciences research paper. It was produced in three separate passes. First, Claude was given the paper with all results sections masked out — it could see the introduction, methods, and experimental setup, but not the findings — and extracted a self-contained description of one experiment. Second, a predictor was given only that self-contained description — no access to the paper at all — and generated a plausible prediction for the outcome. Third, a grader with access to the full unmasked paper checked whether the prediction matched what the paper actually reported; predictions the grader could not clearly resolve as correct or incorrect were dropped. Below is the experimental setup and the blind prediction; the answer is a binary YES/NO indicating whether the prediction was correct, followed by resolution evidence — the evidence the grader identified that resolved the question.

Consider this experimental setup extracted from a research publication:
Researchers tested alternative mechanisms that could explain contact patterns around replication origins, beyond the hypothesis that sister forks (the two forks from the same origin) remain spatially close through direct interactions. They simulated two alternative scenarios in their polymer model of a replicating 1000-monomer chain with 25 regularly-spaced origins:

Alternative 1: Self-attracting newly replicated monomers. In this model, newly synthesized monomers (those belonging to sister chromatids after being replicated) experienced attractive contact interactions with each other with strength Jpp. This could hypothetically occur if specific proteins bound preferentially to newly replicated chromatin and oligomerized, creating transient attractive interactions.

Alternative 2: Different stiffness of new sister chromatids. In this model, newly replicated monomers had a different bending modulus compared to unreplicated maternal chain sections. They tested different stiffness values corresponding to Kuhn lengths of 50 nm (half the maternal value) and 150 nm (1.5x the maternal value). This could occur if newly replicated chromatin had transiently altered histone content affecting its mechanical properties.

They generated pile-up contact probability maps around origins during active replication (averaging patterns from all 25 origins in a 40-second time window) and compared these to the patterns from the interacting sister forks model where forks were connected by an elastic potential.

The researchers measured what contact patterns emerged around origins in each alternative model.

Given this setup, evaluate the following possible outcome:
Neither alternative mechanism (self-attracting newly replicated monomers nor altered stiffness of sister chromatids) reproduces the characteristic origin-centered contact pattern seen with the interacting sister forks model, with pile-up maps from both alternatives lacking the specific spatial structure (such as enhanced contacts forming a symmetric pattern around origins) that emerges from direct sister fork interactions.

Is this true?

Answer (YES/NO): YES